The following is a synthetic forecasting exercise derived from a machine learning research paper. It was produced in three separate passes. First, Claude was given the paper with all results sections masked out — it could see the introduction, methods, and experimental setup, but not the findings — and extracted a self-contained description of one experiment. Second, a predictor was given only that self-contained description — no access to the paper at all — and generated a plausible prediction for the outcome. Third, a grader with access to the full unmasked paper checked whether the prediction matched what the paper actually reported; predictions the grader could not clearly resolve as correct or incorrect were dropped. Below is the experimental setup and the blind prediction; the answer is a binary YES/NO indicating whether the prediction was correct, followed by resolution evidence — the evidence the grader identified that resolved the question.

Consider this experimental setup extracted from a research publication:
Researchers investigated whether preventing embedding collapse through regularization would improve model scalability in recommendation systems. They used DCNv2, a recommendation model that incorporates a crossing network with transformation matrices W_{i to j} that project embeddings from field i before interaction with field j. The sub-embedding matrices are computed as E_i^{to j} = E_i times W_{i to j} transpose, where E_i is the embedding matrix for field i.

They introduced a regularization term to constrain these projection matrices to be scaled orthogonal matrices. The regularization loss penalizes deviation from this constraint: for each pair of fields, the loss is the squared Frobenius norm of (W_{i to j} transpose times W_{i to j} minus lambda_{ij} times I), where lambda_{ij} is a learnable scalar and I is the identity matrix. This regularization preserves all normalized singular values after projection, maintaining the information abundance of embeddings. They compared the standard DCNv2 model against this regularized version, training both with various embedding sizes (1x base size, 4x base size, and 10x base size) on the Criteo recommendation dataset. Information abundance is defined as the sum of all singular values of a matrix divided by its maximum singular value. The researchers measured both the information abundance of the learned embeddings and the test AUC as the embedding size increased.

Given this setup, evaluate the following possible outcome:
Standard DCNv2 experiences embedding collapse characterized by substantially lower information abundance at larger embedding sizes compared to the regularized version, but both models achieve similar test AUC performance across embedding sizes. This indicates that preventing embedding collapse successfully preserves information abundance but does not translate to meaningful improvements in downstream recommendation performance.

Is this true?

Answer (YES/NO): NO